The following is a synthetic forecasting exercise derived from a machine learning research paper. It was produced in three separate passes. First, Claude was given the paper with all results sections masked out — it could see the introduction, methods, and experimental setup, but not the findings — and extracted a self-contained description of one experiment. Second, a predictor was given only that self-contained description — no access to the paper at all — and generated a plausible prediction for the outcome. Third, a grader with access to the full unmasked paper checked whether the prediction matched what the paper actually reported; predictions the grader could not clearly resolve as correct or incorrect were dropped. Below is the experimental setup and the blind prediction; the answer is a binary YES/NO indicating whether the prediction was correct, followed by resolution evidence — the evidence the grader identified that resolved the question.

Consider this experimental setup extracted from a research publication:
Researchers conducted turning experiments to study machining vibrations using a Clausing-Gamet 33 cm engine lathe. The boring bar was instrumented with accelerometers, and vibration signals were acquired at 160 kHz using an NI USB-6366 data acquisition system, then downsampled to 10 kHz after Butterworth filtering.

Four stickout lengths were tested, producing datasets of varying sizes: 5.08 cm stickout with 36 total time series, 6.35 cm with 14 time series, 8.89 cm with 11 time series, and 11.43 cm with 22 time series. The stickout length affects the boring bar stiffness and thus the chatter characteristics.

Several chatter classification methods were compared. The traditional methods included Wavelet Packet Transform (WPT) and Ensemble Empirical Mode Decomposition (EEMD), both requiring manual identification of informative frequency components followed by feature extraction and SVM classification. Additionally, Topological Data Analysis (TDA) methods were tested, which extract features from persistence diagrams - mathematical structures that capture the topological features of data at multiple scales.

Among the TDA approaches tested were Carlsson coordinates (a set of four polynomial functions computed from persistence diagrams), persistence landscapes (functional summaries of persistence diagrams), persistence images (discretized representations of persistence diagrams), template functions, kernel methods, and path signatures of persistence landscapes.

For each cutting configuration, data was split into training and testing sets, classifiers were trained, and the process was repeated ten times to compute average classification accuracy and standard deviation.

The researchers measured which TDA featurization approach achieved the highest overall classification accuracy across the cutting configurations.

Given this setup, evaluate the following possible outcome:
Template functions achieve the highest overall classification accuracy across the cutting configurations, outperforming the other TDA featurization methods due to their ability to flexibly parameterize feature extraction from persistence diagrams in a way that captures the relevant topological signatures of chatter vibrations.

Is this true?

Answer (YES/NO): NO